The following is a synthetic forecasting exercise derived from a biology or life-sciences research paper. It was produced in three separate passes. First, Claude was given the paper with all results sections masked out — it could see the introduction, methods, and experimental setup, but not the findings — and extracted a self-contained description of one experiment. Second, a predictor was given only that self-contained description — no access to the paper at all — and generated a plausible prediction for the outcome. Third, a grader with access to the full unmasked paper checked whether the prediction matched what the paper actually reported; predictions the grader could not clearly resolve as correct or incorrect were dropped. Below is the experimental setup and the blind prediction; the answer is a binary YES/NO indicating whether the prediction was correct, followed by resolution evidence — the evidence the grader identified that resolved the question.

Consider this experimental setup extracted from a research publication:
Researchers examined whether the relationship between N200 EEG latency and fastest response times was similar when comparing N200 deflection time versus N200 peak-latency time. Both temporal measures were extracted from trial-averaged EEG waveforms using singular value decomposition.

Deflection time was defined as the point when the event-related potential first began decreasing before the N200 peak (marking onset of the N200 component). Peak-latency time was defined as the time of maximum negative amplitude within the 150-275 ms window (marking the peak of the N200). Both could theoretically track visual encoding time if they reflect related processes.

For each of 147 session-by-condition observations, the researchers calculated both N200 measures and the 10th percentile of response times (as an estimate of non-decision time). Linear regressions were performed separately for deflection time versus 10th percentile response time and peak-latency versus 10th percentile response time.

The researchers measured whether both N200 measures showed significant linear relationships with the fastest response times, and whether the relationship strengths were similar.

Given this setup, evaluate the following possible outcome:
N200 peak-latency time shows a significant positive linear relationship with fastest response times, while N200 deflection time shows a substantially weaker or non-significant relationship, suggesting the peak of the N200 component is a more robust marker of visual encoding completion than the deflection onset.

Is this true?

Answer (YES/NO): YES